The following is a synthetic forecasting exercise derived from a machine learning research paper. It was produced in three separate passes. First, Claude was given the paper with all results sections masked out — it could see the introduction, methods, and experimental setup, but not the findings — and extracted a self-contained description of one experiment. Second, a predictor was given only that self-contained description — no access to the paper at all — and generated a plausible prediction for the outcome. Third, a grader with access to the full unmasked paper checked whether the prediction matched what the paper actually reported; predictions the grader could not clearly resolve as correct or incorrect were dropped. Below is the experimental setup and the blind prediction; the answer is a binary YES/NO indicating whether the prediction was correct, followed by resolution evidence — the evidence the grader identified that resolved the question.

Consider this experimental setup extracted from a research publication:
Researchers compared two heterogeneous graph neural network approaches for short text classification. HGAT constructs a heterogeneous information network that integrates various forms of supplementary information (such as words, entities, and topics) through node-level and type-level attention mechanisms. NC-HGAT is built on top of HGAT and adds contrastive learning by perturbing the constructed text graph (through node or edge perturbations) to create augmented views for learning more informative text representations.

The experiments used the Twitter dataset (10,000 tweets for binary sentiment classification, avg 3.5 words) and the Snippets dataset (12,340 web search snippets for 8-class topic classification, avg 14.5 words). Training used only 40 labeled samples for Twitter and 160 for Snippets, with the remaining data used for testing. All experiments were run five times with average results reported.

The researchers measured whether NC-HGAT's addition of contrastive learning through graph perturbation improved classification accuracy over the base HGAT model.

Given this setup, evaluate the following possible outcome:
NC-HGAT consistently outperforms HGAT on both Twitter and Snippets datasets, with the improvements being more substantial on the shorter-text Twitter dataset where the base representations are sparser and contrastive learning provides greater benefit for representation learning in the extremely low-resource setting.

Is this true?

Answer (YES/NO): YES